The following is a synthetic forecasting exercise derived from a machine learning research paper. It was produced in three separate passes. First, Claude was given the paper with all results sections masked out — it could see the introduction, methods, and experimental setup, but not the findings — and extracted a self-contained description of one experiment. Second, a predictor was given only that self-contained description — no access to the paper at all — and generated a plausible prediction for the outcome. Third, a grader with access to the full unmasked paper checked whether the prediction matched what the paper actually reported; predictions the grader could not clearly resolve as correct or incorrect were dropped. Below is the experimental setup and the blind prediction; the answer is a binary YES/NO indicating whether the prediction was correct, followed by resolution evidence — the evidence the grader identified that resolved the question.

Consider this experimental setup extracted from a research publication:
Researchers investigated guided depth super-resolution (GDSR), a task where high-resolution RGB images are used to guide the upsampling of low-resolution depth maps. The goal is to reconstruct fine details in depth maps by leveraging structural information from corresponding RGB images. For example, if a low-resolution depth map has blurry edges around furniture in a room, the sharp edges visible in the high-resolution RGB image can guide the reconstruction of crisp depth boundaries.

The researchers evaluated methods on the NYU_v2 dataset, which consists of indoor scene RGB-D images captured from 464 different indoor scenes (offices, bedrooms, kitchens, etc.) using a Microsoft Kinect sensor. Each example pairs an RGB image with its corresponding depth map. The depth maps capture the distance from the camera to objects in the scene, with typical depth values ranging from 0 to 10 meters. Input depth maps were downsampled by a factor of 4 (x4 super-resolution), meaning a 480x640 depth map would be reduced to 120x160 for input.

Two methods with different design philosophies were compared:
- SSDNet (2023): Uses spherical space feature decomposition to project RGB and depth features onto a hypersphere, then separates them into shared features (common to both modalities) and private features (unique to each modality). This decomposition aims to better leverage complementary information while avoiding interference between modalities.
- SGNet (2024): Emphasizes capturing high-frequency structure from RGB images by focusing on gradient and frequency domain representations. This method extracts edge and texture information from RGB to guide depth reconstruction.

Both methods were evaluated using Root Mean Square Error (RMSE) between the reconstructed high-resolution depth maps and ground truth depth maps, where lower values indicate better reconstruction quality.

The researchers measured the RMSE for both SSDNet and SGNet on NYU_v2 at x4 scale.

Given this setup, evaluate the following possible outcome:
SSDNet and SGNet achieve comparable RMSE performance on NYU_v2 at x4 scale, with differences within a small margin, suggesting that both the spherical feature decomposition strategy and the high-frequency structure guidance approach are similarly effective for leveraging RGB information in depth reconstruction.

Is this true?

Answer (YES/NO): NO